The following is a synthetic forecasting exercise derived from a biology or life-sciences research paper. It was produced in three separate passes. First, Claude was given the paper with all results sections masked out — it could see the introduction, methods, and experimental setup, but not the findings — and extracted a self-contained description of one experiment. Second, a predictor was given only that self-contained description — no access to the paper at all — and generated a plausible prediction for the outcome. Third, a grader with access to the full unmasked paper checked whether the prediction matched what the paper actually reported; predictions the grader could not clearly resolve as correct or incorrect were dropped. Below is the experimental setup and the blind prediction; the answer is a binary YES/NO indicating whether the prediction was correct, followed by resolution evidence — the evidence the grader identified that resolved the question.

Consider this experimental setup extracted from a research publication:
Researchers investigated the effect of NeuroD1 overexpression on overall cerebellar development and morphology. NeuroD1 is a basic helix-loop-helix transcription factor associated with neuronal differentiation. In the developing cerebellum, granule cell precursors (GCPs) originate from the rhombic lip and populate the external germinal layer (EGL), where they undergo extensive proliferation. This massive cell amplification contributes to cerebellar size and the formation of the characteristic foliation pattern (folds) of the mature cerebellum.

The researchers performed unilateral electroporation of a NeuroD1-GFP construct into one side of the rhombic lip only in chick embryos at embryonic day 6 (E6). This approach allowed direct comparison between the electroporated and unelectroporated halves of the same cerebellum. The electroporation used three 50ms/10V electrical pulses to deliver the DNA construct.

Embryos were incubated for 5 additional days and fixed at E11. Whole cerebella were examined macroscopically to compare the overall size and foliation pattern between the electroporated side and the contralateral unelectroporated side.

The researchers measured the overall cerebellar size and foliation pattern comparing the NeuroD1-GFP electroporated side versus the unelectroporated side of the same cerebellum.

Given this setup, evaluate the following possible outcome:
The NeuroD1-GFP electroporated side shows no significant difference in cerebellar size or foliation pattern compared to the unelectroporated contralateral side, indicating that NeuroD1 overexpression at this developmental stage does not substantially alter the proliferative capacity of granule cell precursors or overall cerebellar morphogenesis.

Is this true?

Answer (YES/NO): NO